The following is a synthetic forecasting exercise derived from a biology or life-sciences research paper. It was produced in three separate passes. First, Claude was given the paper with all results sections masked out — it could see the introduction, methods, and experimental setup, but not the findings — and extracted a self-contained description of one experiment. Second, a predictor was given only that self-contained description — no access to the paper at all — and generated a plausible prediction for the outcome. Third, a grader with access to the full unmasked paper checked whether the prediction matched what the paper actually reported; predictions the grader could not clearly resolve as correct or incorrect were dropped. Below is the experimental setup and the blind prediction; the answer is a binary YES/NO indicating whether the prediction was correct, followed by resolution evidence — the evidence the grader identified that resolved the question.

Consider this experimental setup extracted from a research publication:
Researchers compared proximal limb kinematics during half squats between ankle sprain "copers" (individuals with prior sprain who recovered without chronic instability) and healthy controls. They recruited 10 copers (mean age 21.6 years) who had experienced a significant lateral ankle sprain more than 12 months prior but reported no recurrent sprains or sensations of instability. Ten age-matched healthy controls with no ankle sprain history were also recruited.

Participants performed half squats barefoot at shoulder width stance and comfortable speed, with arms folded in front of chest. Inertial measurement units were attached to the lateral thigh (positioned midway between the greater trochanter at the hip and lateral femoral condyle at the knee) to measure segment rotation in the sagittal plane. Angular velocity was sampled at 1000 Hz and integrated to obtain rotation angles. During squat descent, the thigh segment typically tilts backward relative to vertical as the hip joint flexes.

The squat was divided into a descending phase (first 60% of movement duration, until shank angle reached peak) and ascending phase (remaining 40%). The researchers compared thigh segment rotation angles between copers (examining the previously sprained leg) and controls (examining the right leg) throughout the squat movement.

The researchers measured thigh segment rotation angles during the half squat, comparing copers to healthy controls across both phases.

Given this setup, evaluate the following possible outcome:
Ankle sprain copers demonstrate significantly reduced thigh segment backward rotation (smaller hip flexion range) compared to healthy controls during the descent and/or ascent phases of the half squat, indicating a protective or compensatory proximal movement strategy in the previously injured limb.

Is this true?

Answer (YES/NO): YES